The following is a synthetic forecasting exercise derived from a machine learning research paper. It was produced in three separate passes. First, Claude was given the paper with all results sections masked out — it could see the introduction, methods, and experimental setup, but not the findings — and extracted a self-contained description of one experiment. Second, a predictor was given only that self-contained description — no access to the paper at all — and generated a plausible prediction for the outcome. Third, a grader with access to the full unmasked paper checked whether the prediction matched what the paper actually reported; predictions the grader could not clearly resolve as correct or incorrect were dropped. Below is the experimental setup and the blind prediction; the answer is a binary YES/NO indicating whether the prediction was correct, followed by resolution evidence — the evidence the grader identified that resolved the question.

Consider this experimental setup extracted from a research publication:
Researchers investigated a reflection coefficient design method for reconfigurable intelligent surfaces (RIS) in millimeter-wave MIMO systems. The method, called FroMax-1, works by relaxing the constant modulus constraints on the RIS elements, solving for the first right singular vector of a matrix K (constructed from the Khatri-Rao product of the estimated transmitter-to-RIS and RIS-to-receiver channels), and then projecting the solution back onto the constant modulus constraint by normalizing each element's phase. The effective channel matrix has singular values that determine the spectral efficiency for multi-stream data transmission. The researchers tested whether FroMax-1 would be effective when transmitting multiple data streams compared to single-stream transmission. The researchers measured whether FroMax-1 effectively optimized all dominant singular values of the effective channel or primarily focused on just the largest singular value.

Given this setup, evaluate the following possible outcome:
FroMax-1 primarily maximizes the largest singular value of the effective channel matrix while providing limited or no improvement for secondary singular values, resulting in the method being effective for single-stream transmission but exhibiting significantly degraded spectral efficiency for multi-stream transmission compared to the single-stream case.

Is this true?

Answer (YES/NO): YES